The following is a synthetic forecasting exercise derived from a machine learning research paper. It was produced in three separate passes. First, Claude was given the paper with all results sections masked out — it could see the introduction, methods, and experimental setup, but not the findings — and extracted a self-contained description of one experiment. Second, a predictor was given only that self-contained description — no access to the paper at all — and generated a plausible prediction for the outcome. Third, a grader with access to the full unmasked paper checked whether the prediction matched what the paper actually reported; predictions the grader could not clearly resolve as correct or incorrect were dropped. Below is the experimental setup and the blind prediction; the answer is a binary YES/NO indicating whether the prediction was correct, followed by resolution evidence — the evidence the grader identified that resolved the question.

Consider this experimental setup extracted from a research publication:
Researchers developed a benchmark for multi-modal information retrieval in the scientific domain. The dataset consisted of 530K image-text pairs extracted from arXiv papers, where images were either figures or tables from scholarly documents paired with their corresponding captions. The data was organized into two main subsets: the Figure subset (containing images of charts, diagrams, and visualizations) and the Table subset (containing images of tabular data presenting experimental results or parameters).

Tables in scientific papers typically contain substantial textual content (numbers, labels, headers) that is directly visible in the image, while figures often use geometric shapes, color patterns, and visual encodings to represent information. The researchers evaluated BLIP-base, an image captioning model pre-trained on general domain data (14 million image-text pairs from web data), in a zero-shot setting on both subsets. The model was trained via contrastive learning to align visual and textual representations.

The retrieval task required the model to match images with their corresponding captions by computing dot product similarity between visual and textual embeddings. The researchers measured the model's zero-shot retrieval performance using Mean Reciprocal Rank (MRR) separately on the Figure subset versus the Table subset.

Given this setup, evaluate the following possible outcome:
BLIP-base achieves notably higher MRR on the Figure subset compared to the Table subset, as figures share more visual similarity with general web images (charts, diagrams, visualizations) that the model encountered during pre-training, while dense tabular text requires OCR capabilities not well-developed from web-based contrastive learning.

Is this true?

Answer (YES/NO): YES